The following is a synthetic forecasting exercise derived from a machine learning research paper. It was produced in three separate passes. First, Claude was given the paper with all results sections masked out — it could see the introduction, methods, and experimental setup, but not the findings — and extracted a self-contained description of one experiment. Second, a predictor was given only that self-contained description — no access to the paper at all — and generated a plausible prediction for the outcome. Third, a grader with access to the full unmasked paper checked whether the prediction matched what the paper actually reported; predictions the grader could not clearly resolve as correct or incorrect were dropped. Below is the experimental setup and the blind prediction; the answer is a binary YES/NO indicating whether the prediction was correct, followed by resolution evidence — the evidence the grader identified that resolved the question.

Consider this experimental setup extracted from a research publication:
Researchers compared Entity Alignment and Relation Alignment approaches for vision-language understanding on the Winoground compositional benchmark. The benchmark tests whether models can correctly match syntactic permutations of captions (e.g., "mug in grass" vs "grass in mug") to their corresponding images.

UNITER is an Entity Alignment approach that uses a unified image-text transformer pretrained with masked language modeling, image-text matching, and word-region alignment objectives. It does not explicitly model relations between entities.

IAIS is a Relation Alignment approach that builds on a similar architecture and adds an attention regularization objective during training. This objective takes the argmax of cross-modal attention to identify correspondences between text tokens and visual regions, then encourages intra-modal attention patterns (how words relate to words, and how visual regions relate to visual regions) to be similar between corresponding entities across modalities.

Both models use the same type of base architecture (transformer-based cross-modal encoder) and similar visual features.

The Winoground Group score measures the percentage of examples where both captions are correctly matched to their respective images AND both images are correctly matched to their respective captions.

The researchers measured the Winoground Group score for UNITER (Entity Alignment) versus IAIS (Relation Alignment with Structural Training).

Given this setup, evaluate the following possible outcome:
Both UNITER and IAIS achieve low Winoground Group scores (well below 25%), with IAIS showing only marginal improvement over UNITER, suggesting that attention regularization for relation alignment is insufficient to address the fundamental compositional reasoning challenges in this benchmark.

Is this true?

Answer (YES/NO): NO